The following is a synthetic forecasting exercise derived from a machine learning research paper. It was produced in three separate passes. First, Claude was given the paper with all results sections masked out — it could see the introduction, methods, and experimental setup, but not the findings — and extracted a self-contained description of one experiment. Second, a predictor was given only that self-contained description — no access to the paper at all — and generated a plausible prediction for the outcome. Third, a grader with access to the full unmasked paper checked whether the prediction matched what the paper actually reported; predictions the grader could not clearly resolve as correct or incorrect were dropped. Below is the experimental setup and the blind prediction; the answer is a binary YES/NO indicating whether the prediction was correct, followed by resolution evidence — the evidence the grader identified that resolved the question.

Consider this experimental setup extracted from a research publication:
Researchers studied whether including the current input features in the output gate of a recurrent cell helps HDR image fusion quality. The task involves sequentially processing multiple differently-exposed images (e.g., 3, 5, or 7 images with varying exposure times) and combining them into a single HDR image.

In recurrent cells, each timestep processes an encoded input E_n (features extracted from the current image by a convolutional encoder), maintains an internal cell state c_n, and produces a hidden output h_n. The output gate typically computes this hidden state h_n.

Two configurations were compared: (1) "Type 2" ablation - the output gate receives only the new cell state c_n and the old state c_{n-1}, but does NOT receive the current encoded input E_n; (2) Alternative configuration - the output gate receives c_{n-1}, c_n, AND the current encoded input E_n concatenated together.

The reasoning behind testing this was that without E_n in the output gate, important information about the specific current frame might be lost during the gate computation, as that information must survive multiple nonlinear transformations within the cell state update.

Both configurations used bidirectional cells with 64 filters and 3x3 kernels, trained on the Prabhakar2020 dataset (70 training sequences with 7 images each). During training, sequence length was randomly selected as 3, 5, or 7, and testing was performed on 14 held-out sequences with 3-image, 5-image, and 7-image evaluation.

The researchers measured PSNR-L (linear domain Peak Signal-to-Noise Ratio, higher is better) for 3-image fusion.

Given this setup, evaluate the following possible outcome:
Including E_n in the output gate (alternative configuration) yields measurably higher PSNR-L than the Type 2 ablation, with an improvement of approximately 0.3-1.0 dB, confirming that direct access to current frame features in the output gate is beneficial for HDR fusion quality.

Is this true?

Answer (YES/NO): NO